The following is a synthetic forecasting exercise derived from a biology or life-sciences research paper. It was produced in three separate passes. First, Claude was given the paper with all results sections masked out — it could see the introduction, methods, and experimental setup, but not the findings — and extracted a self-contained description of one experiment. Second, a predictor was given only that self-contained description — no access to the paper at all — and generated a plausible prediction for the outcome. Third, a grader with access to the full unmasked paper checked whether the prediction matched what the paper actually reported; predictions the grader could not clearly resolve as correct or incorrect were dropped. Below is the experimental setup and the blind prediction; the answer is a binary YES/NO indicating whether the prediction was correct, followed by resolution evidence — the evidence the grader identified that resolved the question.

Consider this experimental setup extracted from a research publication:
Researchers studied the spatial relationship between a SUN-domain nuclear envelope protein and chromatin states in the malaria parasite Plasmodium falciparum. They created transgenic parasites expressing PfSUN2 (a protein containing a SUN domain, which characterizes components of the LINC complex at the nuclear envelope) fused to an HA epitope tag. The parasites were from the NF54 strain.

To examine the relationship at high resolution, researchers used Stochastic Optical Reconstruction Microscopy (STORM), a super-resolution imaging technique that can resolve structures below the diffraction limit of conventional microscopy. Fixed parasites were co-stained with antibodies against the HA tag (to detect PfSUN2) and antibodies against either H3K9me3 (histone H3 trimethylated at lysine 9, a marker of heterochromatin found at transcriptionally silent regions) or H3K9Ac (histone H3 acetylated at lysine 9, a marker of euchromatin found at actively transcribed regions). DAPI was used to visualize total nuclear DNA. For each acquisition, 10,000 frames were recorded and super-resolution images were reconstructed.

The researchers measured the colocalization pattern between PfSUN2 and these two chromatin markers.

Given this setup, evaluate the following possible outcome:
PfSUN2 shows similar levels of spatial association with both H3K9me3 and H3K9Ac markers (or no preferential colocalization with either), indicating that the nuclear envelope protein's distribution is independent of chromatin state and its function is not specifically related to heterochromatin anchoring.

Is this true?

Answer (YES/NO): NO